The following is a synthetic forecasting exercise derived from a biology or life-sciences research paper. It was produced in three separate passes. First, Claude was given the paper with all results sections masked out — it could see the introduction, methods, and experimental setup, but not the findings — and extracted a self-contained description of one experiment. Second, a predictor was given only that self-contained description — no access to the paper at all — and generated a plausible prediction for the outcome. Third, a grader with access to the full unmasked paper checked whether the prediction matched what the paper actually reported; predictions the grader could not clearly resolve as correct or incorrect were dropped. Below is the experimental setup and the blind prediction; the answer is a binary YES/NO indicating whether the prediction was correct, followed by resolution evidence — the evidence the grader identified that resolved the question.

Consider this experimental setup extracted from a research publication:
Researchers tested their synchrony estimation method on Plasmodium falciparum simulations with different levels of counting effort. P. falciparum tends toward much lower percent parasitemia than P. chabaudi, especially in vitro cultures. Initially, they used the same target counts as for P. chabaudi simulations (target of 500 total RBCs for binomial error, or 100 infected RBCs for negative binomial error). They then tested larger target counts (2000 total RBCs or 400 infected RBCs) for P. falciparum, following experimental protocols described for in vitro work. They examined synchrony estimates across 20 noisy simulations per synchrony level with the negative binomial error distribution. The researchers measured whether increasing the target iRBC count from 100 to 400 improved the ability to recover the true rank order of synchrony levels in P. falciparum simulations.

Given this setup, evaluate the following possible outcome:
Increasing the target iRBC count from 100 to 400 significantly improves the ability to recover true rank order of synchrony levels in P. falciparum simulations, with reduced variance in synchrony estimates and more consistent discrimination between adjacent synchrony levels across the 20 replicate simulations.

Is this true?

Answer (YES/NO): YES